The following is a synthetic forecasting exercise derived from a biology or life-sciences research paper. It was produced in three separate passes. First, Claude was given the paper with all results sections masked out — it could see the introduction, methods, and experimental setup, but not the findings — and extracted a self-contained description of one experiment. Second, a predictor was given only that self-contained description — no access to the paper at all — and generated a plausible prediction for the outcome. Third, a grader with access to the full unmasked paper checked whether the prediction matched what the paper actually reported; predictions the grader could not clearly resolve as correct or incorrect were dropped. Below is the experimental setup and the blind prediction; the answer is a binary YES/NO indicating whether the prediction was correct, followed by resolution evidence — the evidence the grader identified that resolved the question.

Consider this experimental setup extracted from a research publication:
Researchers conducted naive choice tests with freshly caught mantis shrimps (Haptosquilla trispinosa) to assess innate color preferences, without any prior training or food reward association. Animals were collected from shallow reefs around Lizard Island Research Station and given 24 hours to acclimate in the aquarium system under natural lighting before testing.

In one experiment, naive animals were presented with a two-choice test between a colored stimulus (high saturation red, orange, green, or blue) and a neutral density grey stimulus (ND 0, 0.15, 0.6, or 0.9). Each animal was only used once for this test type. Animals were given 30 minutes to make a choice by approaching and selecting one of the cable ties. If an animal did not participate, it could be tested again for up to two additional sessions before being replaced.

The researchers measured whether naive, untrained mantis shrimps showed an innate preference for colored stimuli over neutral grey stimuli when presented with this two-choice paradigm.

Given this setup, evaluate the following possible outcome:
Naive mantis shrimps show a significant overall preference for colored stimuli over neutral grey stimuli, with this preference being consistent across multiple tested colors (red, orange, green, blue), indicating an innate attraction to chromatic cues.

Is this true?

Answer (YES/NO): NO